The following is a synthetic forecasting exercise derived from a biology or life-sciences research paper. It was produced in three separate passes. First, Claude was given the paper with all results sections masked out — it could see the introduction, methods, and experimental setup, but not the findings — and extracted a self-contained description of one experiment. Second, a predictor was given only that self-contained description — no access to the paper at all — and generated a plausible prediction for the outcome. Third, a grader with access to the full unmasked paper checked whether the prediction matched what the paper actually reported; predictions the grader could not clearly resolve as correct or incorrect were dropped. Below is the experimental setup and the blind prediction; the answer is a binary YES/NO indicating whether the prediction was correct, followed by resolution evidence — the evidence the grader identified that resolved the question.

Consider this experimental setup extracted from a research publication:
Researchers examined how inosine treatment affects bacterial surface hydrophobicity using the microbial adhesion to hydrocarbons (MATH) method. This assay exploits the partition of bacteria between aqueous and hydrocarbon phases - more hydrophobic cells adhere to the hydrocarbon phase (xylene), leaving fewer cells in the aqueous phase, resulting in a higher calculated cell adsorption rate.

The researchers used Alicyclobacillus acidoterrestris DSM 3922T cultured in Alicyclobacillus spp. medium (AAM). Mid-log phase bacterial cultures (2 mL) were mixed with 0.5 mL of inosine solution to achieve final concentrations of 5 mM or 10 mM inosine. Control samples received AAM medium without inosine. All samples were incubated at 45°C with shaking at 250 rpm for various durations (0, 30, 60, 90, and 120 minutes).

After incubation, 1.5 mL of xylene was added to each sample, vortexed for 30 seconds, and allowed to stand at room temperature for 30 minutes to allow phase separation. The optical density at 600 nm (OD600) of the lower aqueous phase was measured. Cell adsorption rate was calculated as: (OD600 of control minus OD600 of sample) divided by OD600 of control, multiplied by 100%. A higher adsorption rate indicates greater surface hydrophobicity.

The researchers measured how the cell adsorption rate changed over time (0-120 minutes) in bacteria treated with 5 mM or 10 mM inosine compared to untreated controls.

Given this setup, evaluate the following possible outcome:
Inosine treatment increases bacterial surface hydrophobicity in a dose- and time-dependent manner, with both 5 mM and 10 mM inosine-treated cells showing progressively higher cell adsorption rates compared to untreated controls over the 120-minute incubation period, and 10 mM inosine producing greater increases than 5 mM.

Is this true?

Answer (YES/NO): YES